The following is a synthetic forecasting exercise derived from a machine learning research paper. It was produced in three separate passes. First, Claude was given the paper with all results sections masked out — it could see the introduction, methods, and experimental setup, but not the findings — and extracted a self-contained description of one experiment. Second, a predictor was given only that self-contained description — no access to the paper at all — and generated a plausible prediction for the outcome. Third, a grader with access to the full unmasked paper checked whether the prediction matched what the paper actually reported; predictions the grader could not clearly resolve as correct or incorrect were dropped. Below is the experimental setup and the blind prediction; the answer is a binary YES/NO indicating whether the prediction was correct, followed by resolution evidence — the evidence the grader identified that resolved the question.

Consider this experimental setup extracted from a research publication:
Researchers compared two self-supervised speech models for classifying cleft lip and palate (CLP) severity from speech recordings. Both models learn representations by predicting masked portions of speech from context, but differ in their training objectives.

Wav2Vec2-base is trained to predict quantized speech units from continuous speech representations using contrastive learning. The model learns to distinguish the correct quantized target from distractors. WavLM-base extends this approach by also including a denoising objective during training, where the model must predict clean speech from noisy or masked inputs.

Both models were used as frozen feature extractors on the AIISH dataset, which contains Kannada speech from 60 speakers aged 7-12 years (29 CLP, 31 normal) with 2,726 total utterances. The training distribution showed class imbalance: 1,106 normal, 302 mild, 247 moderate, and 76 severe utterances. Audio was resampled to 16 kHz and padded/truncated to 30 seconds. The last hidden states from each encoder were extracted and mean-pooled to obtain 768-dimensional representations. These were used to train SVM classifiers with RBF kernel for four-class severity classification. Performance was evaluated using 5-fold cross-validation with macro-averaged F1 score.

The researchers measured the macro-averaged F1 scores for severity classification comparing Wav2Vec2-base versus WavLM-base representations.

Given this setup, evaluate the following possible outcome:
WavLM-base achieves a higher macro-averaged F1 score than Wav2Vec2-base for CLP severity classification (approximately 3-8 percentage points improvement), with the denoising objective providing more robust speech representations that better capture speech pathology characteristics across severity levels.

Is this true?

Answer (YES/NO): NO